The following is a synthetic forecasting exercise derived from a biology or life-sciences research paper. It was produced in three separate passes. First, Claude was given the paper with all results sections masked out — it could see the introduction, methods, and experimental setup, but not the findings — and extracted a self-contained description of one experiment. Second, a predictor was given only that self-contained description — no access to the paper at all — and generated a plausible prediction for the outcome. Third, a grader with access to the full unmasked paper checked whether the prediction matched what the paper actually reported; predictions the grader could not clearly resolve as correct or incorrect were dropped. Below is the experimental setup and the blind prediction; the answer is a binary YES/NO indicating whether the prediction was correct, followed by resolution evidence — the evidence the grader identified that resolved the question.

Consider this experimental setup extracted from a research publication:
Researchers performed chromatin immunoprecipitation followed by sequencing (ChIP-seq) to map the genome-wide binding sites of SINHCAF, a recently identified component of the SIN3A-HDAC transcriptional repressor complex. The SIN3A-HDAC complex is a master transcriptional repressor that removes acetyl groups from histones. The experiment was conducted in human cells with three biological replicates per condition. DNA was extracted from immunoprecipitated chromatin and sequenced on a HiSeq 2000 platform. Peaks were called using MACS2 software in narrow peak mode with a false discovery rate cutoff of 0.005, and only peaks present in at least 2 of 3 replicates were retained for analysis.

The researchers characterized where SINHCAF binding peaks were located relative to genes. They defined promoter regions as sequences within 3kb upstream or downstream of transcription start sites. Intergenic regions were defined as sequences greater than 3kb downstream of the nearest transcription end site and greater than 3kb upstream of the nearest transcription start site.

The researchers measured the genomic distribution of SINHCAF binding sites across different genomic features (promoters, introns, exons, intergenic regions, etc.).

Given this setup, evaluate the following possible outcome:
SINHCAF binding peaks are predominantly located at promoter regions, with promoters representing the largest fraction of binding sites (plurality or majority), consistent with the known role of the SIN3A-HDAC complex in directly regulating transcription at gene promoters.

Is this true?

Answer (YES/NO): YES